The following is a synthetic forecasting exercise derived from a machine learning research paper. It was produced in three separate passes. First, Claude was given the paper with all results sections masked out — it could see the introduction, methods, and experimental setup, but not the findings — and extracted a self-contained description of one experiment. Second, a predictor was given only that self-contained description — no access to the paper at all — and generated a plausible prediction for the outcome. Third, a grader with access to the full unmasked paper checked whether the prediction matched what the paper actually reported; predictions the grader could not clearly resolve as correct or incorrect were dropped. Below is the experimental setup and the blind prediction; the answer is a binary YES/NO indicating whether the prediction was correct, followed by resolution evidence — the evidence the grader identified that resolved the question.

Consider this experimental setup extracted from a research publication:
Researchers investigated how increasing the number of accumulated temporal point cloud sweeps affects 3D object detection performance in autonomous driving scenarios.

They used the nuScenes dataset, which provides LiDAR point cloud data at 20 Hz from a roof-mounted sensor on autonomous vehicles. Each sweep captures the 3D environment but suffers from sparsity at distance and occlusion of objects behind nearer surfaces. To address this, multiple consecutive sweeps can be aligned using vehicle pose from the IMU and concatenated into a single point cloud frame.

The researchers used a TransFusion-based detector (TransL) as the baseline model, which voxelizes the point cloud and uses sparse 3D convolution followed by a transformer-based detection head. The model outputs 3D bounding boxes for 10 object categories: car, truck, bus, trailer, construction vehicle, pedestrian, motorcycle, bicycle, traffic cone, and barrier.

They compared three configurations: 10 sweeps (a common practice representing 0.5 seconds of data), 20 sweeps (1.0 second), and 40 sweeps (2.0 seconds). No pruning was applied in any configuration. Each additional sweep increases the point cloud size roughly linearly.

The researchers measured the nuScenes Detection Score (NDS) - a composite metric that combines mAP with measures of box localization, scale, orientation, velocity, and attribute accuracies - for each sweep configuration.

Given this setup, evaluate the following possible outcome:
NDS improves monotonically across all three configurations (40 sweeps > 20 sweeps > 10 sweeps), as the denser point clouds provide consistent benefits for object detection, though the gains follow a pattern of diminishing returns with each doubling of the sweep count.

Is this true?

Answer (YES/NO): YES